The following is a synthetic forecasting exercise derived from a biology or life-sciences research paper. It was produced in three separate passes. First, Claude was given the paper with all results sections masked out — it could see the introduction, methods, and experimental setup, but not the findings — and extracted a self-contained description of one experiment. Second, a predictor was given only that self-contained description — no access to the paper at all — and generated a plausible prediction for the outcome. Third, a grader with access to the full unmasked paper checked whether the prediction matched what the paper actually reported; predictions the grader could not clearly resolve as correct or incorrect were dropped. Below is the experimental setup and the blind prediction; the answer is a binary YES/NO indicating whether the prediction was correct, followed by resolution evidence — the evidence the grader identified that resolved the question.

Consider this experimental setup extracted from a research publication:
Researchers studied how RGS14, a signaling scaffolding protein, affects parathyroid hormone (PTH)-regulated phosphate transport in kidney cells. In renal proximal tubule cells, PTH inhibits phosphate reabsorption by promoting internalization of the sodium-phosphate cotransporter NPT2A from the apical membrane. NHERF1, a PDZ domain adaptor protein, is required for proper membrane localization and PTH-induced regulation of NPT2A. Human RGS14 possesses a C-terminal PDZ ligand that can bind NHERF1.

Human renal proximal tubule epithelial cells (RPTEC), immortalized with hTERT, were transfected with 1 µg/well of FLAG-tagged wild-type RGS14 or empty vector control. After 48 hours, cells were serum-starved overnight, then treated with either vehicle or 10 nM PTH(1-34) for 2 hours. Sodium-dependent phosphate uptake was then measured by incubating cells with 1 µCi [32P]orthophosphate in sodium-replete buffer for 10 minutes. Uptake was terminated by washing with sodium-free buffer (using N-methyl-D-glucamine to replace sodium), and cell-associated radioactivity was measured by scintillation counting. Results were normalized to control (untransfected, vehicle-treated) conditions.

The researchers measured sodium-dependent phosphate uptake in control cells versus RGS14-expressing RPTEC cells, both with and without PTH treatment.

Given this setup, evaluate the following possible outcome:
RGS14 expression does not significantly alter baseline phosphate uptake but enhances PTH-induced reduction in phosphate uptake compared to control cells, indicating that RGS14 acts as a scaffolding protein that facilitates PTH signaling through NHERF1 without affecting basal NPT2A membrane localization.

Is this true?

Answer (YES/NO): NO